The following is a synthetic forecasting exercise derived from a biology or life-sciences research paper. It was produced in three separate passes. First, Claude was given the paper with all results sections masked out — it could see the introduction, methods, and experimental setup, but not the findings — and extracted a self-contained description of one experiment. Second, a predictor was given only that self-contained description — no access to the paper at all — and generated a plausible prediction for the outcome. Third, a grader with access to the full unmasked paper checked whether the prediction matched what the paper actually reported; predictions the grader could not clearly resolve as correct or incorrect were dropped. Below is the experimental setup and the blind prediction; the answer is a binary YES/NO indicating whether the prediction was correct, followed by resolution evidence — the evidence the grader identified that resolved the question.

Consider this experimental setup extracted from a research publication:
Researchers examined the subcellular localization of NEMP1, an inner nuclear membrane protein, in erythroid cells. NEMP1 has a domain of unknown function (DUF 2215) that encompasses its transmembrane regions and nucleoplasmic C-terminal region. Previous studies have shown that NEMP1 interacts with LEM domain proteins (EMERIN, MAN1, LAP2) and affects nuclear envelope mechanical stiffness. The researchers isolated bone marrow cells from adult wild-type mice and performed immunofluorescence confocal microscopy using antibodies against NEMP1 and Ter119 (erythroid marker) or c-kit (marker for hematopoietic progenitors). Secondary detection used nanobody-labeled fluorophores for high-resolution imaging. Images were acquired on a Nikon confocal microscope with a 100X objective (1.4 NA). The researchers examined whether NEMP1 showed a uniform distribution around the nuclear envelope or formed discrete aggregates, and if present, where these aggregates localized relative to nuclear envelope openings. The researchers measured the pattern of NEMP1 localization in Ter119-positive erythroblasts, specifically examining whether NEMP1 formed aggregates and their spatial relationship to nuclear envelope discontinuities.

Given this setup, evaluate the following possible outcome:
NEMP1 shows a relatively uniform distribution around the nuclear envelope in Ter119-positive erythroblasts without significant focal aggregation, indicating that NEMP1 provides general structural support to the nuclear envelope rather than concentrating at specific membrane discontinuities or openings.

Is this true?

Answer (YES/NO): NO